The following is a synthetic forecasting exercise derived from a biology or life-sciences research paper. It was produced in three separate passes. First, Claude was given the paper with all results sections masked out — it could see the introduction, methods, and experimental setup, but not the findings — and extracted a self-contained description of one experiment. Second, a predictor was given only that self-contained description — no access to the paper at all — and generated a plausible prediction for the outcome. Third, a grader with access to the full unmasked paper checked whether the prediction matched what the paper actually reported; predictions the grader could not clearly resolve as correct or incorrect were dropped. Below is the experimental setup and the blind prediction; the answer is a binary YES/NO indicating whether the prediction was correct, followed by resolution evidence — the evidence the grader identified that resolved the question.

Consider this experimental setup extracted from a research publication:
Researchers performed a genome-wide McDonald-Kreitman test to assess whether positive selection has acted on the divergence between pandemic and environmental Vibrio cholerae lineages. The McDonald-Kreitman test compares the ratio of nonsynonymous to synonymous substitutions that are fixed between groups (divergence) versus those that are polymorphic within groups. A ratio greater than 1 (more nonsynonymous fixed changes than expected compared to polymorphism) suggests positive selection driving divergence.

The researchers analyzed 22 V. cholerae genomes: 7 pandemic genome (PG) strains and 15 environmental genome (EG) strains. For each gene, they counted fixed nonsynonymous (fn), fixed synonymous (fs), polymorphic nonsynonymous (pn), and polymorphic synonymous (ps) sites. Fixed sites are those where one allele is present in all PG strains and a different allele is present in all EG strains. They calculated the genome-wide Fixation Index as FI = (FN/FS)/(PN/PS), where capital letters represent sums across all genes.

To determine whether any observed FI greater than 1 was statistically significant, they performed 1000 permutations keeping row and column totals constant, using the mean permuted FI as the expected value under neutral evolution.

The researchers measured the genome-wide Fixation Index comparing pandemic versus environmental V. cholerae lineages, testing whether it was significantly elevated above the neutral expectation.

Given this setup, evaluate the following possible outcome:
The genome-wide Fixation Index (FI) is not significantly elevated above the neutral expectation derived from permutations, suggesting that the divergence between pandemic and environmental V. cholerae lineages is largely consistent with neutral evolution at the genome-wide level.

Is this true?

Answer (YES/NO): NO